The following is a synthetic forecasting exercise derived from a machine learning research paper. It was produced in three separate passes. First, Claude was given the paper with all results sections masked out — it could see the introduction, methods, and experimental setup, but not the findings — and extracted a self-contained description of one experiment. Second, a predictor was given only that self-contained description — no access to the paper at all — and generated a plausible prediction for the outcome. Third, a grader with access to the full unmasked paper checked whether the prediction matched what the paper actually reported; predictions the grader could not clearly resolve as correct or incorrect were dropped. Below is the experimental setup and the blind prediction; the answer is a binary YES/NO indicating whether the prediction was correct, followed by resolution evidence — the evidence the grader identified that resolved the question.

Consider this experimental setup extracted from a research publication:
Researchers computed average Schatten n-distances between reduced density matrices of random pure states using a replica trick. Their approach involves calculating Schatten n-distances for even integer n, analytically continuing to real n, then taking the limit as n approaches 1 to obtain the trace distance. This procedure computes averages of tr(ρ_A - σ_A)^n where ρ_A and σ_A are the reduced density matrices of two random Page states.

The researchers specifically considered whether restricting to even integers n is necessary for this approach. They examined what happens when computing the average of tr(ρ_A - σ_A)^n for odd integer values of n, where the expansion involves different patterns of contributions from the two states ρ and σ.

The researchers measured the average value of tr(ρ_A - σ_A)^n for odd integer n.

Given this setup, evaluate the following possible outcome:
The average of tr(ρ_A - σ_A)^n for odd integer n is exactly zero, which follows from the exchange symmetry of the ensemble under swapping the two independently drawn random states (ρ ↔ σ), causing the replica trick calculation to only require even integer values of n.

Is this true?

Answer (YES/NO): YES